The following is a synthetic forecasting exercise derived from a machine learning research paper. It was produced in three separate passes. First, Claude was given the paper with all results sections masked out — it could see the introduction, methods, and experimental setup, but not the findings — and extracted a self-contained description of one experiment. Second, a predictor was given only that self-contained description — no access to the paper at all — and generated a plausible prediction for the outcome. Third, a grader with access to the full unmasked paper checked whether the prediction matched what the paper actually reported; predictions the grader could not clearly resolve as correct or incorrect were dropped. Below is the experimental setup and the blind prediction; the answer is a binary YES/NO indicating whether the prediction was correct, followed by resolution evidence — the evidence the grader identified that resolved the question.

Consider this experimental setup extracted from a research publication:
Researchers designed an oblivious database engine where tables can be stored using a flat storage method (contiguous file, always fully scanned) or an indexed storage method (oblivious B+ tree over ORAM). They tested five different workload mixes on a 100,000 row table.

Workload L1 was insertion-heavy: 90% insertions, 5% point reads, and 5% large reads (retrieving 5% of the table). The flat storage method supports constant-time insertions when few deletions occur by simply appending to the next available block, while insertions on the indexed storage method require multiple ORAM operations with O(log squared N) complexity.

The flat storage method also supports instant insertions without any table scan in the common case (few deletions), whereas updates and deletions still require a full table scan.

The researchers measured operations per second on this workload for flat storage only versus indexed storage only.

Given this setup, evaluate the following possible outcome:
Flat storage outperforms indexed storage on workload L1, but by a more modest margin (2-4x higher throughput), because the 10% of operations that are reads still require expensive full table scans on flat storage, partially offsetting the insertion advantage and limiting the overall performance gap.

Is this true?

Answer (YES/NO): YES